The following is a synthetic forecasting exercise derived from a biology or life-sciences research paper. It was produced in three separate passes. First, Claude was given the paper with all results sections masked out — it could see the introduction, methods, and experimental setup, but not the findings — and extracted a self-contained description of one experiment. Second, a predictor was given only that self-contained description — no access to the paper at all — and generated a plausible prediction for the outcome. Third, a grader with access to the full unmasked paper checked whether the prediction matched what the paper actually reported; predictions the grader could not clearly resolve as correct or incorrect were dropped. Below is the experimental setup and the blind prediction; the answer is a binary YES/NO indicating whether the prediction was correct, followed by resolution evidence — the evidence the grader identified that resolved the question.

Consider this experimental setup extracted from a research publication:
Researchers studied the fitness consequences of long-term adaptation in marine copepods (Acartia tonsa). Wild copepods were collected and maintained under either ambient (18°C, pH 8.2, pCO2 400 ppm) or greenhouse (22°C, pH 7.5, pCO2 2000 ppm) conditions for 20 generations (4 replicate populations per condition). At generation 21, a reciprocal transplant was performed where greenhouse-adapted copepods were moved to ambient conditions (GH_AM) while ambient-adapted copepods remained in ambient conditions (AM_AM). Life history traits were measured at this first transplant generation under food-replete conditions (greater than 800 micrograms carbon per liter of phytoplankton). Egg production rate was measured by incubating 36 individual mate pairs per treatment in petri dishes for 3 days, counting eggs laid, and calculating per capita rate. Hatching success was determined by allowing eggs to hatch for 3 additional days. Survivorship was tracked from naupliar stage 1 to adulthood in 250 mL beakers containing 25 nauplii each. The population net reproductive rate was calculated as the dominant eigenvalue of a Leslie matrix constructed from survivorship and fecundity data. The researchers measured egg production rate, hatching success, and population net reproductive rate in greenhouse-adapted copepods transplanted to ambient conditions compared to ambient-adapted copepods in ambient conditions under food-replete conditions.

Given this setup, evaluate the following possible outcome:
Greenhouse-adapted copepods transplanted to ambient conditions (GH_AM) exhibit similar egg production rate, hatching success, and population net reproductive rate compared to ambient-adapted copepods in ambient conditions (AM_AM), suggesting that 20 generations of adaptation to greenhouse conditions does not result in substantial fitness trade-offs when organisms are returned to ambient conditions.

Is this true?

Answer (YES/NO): NO